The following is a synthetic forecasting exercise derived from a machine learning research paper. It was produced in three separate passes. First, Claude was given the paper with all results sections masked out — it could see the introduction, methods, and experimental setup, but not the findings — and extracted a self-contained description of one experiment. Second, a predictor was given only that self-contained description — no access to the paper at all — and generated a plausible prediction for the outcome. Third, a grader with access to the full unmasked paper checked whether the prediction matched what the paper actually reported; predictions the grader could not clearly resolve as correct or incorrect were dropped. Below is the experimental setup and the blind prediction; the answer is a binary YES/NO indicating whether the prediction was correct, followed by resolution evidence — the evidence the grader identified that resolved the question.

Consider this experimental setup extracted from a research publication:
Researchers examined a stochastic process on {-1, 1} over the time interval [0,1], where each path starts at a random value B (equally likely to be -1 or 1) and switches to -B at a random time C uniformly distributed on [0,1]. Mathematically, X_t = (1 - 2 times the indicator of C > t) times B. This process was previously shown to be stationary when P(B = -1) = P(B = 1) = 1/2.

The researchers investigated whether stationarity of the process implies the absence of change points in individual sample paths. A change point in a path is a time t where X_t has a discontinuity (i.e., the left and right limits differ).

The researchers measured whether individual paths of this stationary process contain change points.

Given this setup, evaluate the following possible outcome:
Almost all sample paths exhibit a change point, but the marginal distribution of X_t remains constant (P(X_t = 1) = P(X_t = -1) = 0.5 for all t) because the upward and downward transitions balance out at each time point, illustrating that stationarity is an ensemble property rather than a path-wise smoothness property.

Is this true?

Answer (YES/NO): NO